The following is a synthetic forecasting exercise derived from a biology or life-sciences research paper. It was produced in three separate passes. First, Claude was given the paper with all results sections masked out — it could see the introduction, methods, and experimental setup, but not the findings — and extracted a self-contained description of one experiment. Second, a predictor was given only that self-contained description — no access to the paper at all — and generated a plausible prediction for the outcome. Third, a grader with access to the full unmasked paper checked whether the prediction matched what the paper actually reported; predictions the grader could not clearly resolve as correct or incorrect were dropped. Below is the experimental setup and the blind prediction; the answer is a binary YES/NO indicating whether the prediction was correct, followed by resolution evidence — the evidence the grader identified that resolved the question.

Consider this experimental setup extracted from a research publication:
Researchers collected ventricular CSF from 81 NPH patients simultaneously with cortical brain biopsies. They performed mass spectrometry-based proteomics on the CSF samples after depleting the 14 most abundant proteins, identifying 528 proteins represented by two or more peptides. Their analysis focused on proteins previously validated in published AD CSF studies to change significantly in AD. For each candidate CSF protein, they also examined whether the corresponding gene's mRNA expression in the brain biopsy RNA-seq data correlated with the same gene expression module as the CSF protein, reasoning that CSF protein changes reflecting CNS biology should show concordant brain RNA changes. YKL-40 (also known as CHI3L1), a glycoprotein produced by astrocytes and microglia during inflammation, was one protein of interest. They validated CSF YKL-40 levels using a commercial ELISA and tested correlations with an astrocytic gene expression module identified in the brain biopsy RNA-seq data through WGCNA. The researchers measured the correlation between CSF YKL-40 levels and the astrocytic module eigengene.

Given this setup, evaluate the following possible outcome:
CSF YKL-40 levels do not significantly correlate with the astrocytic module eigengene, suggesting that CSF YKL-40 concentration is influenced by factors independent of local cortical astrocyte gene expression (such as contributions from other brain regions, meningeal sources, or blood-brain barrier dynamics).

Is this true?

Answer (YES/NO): NO